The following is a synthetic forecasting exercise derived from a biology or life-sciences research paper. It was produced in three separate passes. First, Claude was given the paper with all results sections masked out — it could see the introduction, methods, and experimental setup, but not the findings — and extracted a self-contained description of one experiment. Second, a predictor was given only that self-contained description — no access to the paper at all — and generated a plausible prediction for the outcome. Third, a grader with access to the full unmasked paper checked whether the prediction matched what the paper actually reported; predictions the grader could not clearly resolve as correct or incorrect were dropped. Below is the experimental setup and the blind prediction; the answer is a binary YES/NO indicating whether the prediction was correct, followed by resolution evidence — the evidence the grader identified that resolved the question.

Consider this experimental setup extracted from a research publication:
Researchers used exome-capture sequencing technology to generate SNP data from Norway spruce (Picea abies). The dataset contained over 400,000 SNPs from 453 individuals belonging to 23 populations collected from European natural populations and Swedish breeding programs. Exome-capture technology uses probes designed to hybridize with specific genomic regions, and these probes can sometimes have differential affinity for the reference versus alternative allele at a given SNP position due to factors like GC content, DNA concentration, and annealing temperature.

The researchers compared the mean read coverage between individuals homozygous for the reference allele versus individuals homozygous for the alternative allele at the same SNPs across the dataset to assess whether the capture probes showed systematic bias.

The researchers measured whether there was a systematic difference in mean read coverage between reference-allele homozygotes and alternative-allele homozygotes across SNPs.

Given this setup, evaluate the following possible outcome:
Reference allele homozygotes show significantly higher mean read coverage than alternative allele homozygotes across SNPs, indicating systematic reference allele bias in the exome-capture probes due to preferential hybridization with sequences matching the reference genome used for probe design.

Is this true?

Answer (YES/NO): YES